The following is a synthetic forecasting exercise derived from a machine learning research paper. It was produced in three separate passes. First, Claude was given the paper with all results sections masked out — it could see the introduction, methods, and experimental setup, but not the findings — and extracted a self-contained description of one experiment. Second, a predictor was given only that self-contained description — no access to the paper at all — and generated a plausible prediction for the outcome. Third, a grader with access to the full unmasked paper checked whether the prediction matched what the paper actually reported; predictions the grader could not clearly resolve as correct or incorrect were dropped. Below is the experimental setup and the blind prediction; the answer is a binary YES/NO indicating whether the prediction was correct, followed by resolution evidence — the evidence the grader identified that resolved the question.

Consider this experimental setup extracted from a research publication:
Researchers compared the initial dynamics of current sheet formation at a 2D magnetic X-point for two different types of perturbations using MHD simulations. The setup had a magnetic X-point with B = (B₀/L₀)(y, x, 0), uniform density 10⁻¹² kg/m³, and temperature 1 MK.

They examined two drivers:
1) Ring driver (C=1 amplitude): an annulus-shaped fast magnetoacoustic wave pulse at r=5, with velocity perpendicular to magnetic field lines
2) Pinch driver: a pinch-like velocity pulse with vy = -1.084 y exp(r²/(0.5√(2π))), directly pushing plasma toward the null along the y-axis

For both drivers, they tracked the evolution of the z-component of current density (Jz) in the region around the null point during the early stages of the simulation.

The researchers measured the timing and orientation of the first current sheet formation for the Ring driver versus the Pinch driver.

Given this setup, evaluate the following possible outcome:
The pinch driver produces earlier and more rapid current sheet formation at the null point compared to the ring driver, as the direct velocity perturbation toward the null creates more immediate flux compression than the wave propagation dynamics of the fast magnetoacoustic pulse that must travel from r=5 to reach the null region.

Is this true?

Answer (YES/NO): NO